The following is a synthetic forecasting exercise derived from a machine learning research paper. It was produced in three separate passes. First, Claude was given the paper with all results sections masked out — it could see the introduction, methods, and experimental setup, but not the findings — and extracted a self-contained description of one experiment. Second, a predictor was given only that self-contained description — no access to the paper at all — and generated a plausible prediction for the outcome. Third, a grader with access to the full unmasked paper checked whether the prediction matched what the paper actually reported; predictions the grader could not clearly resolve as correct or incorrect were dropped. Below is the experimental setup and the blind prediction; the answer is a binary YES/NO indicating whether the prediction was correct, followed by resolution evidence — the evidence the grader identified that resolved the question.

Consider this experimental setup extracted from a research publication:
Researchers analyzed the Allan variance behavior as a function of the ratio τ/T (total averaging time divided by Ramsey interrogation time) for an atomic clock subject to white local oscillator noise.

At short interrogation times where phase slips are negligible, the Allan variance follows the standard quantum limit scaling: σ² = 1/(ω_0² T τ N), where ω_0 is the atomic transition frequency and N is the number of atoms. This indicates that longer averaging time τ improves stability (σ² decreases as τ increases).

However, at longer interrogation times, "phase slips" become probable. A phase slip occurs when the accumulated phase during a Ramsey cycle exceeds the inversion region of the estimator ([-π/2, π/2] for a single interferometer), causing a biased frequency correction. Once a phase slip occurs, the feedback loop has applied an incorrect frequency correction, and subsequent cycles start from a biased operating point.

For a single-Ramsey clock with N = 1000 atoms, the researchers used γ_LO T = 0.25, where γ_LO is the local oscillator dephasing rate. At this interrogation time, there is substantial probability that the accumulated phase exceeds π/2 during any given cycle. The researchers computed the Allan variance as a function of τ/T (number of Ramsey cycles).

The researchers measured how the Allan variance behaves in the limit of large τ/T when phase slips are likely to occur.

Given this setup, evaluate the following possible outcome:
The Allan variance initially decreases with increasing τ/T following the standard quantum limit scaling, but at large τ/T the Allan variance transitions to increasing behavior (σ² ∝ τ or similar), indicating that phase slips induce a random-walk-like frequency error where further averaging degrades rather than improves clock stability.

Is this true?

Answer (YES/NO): NO